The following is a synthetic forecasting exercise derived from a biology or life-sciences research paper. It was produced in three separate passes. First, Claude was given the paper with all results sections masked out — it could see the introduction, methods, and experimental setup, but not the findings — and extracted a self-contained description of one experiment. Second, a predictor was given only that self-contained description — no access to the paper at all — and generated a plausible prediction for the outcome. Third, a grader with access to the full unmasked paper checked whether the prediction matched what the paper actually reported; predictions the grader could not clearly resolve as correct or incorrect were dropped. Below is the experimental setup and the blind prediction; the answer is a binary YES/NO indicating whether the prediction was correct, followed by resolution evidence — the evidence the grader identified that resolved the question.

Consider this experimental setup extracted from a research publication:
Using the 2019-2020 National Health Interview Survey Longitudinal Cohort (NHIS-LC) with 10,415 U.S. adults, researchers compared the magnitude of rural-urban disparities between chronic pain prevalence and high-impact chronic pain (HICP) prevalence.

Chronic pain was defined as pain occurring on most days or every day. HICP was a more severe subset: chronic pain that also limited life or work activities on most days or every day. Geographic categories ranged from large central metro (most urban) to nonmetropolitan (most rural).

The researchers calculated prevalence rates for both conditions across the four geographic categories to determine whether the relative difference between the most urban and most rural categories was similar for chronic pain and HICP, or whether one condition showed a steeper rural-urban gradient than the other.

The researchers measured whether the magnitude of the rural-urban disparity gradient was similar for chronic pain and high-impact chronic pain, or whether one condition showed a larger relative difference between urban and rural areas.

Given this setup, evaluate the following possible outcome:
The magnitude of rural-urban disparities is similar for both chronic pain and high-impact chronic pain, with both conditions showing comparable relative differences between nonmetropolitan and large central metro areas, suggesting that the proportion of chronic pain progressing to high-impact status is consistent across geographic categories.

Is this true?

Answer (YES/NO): YES